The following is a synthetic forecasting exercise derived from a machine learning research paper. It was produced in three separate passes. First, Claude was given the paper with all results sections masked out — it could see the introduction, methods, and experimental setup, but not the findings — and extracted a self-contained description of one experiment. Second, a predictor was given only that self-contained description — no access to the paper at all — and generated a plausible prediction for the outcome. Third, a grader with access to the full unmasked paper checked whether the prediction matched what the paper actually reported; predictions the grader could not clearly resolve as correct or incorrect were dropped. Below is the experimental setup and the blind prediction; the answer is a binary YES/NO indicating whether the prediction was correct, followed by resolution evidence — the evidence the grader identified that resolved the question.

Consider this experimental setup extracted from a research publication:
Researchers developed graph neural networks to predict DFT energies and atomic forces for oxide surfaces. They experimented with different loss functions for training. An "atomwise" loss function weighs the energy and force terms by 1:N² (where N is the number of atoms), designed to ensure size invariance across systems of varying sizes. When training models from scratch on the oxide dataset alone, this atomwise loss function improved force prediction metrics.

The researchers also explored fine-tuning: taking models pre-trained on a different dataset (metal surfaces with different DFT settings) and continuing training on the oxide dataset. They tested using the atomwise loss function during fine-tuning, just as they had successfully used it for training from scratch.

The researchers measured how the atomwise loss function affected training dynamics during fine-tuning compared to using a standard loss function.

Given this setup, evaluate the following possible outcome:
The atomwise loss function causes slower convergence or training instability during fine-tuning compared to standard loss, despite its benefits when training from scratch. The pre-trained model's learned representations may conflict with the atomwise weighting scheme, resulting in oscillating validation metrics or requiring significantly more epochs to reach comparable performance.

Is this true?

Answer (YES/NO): NO